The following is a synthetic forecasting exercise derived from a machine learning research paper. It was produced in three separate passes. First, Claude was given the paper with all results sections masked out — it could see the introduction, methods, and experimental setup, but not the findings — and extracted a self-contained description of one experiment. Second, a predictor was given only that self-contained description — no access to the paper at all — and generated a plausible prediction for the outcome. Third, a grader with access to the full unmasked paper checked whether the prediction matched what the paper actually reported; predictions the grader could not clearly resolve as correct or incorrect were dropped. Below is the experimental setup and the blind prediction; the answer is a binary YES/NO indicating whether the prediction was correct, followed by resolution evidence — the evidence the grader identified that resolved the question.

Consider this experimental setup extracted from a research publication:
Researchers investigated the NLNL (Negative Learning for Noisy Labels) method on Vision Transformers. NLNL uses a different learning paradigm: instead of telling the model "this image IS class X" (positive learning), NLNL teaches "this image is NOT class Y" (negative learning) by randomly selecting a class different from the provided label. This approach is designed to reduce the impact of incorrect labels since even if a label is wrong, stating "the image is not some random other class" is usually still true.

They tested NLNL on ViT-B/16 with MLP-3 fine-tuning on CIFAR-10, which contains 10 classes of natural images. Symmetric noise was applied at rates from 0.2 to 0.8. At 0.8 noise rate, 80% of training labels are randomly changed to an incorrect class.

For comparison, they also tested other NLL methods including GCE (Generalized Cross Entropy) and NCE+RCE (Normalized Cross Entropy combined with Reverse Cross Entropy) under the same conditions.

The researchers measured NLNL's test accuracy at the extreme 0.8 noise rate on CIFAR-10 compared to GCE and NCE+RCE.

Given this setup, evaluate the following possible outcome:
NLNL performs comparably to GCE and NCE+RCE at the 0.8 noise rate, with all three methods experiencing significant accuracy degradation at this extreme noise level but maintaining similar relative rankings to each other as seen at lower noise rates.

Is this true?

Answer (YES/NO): NO